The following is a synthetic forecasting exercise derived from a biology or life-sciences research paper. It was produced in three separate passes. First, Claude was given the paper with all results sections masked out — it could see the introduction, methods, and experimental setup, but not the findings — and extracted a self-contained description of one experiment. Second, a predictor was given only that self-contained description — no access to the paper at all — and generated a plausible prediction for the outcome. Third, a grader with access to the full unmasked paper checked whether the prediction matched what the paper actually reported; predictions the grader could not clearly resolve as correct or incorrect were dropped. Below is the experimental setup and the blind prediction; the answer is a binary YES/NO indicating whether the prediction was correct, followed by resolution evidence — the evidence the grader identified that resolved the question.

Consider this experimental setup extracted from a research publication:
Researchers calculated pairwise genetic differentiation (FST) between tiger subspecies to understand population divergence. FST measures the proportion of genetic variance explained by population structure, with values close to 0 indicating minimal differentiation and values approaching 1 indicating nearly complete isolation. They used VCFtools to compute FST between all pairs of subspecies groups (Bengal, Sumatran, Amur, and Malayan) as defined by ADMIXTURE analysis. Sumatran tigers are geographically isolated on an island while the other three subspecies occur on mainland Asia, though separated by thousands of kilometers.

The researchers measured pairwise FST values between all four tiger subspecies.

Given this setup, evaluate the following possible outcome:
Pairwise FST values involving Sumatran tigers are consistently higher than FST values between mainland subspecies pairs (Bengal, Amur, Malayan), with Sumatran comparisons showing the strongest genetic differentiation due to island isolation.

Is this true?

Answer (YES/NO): NO